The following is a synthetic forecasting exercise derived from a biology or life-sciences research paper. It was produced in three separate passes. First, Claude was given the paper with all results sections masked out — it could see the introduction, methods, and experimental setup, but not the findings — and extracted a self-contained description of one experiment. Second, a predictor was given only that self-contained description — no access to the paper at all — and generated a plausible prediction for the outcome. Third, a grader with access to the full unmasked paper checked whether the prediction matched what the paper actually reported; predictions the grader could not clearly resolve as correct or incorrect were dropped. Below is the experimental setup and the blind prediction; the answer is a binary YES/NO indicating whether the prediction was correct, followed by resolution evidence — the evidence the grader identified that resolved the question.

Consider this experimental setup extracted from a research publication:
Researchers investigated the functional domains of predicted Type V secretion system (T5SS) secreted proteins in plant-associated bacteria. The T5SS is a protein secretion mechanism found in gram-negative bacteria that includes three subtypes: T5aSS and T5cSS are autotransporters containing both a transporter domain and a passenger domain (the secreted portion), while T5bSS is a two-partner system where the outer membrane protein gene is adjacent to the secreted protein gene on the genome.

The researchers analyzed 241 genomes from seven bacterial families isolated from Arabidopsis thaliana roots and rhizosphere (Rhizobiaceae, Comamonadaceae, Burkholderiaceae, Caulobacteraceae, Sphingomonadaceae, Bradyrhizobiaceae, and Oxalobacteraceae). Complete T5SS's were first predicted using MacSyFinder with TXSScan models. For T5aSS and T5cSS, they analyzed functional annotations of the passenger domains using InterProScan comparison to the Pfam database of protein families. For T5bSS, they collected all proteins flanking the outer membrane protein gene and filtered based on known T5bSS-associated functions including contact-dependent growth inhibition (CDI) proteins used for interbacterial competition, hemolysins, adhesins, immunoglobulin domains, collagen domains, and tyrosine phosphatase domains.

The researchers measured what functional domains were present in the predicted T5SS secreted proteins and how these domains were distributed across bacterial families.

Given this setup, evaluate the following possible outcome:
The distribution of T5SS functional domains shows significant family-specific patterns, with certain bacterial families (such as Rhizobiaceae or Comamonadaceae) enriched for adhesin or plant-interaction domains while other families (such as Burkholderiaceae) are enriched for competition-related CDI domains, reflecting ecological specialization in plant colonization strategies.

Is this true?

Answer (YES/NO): NO